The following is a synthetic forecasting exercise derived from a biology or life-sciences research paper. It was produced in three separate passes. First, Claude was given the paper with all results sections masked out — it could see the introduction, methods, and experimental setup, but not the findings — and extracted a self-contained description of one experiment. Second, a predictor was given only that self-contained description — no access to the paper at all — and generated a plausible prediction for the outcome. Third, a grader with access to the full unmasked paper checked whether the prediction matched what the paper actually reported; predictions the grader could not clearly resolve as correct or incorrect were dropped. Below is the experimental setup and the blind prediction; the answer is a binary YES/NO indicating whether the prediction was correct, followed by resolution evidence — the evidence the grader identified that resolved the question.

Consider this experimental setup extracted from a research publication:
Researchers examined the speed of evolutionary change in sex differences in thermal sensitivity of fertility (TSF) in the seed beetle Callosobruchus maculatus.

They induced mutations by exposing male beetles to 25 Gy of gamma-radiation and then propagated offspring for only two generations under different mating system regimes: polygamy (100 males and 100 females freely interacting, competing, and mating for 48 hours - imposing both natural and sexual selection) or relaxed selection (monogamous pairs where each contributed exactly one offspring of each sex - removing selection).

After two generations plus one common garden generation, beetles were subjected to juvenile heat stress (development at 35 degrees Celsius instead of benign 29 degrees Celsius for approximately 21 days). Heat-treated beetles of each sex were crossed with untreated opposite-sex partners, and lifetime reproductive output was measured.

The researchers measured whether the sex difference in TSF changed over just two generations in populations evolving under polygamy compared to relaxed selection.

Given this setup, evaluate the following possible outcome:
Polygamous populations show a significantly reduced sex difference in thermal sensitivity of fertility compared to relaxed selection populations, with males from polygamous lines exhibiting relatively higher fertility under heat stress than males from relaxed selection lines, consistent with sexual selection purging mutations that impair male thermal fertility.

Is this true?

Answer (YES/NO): NO